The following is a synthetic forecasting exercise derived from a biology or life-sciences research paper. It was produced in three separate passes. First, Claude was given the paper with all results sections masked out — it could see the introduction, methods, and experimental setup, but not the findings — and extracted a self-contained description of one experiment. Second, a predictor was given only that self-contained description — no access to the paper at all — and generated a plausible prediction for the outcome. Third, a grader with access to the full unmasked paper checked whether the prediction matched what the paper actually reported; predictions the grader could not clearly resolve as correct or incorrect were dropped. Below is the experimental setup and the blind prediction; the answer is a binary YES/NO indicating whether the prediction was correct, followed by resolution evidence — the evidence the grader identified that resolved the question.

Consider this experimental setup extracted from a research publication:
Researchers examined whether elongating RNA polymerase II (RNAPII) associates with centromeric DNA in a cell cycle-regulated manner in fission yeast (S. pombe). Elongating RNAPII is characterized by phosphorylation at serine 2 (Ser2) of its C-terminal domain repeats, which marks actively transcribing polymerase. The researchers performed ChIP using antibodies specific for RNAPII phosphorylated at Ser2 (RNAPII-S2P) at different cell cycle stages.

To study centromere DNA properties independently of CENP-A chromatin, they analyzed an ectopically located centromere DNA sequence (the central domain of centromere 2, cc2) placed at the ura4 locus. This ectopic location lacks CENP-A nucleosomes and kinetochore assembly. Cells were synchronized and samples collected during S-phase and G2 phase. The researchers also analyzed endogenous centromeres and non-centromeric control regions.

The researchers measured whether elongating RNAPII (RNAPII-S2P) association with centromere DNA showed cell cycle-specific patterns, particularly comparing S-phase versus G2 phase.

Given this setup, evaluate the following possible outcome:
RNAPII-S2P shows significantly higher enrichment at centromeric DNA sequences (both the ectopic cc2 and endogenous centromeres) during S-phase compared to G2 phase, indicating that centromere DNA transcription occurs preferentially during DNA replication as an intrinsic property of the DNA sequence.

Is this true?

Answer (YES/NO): NO